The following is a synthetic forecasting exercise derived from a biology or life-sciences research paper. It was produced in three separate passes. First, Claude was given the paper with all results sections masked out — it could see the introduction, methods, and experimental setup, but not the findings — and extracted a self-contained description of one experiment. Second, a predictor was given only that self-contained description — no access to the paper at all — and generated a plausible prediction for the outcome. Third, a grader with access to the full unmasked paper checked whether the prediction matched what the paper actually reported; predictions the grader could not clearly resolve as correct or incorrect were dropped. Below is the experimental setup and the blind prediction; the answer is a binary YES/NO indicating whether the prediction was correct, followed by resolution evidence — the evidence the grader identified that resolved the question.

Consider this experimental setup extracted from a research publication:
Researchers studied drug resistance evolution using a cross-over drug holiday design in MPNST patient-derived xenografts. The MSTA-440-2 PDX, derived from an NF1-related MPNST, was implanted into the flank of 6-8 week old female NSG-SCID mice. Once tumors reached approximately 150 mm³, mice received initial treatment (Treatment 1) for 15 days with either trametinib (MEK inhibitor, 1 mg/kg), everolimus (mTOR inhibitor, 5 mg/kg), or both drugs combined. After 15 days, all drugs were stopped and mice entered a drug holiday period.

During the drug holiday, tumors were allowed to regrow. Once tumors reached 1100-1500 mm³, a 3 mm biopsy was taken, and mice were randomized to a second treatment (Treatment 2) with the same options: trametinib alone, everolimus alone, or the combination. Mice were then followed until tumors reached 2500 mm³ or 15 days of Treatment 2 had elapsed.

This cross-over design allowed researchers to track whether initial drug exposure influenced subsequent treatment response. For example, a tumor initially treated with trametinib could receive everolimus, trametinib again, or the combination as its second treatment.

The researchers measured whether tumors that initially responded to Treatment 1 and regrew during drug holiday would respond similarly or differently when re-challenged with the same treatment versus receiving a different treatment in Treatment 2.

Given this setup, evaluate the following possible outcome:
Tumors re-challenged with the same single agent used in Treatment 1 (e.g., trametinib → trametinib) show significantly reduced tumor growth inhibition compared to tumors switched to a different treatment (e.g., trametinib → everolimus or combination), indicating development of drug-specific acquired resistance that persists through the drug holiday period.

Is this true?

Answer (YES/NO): NO